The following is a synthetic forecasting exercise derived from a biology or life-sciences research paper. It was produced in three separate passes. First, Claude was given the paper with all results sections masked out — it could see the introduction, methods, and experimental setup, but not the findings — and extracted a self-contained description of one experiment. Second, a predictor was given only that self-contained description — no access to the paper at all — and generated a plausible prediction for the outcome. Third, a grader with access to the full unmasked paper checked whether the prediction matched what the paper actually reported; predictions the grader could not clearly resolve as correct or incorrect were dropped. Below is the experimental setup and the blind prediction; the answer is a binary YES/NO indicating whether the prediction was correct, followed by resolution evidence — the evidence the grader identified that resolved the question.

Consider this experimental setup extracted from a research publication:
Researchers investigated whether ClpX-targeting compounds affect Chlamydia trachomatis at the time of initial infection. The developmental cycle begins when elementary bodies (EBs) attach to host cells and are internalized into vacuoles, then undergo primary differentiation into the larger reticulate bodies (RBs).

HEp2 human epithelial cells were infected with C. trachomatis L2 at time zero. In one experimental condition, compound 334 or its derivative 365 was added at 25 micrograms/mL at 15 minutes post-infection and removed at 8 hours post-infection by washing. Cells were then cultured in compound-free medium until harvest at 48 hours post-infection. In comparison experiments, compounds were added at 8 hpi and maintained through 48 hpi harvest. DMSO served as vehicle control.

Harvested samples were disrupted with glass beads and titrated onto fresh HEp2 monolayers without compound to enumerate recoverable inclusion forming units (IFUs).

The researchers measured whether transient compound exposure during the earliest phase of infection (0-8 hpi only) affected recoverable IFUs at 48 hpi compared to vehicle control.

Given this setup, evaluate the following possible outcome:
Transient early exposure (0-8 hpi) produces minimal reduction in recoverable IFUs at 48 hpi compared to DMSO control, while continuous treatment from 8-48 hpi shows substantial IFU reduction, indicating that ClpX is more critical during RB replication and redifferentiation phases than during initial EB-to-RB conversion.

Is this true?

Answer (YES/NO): NO